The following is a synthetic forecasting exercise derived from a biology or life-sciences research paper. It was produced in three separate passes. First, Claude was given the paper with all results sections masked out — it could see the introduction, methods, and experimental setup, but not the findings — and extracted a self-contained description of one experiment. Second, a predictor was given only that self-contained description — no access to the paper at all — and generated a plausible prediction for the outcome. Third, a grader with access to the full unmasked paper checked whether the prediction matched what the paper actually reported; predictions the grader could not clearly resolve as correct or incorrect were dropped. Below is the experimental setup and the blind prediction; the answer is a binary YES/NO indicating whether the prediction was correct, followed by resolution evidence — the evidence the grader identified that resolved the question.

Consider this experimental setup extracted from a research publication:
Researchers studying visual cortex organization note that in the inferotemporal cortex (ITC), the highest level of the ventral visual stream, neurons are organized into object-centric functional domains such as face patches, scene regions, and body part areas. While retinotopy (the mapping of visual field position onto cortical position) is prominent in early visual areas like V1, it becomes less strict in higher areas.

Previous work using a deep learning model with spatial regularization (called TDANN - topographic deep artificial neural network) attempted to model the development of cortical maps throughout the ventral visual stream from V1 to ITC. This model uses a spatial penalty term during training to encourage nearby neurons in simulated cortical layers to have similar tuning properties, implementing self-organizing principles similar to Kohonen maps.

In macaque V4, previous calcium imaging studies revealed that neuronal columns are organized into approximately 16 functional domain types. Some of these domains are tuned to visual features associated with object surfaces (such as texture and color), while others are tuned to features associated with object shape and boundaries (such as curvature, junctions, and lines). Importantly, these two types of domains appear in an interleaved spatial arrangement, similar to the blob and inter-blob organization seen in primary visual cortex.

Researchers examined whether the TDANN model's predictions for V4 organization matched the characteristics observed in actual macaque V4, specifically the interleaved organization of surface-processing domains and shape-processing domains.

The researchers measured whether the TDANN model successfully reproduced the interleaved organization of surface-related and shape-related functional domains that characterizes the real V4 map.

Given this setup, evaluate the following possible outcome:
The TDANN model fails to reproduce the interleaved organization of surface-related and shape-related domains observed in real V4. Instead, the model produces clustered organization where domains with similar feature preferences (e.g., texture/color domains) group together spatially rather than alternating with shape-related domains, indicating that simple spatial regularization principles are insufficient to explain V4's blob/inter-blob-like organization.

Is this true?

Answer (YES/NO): NO